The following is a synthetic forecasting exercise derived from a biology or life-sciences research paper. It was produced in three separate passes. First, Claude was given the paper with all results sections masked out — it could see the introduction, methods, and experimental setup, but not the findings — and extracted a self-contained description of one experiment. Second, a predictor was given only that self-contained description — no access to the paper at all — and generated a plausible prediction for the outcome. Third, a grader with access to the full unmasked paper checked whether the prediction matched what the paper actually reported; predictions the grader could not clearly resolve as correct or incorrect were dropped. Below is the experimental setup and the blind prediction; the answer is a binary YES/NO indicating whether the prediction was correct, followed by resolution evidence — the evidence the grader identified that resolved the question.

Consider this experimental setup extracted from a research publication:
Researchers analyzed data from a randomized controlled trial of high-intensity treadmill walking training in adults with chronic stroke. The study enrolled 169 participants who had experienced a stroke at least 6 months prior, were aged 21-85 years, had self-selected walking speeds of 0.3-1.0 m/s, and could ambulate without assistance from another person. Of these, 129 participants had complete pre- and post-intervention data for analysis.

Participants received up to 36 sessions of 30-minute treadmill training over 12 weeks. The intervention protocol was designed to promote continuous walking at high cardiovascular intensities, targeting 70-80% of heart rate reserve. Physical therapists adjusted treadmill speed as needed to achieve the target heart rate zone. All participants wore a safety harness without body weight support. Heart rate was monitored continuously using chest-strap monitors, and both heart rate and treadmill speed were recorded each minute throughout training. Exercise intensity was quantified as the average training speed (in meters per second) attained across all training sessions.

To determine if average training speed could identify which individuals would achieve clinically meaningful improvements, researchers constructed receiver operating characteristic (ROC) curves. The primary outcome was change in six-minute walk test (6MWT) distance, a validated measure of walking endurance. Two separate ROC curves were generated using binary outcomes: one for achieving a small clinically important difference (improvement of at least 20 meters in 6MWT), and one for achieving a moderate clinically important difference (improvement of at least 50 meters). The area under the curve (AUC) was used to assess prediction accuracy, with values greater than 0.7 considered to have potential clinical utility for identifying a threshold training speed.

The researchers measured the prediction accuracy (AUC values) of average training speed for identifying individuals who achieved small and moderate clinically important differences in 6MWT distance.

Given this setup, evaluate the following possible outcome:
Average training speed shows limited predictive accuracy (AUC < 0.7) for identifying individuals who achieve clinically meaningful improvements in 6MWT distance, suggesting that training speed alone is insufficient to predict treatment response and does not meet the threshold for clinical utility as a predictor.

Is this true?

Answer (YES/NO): YES